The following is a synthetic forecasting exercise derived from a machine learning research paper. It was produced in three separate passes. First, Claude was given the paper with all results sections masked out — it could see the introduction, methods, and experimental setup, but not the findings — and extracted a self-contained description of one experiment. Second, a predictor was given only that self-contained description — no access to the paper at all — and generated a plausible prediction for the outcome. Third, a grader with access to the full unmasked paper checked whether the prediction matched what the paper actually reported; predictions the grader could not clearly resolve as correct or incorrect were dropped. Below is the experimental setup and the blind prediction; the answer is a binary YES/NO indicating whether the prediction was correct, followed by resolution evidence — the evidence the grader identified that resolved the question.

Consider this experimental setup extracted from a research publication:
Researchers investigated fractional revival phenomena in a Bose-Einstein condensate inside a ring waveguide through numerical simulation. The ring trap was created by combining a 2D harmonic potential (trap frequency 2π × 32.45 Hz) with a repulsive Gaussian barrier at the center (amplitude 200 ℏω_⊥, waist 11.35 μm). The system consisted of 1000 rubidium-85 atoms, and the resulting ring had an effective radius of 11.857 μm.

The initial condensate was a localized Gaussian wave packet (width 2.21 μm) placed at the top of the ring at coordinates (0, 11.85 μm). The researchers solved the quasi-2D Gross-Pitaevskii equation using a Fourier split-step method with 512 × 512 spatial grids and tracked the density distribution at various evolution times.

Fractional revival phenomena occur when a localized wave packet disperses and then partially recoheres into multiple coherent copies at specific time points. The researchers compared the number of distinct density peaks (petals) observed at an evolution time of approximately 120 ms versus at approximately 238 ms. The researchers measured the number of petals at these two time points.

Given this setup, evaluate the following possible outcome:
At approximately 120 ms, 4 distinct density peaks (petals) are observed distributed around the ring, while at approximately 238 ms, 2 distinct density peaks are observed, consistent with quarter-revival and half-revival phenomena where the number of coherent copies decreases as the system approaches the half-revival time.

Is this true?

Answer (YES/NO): NO